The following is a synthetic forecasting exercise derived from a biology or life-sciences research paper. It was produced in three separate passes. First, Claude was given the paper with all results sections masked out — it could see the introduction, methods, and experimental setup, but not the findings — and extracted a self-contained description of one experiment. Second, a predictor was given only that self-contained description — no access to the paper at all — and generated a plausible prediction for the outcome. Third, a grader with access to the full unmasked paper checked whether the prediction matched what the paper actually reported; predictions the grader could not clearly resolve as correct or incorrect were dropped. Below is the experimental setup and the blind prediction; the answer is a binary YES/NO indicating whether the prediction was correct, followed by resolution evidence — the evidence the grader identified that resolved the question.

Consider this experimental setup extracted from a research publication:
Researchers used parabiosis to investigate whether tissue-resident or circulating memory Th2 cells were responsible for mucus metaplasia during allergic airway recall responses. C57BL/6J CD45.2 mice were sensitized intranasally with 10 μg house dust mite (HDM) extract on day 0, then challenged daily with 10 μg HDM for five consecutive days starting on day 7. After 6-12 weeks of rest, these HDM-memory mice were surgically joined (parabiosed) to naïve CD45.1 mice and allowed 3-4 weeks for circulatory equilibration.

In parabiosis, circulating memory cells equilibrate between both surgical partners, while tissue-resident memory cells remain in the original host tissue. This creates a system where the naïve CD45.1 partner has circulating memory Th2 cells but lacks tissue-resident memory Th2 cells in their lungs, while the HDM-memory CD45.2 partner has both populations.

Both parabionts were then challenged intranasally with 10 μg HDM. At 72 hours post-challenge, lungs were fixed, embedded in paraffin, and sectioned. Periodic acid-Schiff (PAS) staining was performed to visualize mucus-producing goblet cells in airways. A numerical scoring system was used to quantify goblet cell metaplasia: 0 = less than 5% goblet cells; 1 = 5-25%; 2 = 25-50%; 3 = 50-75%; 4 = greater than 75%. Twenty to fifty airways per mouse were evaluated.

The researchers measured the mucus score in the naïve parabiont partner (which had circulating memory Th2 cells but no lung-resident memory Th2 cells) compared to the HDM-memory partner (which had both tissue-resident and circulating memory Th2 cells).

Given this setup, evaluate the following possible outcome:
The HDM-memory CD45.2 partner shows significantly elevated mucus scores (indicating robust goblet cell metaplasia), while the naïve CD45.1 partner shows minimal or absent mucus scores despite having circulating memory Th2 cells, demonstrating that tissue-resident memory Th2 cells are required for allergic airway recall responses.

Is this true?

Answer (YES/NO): YES